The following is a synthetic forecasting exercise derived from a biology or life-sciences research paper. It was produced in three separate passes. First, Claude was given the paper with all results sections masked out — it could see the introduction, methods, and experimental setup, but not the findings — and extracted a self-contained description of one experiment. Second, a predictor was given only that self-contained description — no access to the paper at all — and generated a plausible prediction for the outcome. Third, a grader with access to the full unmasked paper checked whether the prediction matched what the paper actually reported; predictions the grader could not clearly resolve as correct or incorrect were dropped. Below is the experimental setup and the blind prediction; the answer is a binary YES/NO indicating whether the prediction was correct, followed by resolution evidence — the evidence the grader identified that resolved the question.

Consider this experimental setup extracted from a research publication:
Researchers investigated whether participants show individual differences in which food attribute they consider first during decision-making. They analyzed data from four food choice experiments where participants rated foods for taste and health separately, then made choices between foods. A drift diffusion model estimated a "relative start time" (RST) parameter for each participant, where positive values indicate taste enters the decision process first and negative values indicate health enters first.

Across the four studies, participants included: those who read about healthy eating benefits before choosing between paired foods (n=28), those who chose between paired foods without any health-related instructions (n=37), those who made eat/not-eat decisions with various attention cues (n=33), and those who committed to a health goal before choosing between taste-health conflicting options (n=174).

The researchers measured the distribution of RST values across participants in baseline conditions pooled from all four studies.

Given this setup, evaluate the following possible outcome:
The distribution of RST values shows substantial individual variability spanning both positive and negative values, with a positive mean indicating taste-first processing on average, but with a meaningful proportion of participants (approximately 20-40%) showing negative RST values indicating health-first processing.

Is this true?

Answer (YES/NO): NO